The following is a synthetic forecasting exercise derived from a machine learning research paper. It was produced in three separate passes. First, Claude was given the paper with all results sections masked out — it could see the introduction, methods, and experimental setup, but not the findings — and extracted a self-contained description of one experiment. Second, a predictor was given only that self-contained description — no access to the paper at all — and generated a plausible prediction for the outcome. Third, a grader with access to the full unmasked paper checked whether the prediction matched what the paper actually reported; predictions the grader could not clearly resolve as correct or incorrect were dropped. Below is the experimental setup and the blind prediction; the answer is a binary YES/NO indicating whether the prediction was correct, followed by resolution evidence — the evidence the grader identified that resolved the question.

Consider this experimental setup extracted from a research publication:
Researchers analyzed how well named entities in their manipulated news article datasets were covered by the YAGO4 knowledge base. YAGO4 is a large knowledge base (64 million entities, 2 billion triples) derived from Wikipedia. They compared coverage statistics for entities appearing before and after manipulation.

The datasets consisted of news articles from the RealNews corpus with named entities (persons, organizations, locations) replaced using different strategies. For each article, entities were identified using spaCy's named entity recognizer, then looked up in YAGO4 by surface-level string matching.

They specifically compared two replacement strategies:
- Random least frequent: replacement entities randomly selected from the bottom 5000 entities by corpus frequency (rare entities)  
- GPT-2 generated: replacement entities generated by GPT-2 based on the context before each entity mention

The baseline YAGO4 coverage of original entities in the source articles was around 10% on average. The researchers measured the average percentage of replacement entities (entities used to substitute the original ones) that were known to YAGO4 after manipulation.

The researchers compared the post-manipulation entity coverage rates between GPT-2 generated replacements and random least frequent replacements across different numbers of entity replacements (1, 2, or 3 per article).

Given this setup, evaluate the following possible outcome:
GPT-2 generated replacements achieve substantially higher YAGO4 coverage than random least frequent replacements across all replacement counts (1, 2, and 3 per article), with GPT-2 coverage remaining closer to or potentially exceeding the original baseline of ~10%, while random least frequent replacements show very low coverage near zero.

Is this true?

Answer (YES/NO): NO